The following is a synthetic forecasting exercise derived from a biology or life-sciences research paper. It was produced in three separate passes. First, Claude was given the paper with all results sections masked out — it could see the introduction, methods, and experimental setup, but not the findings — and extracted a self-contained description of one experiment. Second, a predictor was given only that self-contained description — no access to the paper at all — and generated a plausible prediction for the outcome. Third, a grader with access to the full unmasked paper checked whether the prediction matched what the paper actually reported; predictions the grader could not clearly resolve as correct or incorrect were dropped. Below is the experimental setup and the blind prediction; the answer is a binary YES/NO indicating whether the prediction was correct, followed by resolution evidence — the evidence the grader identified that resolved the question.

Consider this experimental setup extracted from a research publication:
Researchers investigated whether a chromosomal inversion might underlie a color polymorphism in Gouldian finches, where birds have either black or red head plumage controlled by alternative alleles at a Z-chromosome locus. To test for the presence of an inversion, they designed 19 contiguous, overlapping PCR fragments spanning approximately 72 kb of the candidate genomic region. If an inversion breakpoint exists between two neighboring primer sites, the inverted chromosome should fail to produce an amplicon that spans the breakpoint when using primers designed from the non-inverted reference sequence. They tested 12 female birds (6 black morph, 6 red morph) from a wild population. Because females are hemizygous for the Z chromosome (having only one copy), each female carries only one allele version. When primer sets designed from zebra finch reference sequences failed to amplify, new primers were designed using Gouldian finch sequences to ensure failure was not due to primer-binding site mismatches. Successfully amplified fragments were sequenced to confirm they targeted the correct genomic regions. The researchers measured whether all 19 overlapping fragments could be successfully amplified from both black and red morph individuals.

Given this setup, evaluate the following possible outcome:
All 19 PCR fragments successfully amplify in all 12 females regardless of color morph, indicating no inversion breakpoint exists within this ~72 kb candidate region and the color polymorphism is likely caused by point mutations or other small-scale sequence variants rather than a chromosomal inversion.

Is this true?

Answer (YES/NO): YES